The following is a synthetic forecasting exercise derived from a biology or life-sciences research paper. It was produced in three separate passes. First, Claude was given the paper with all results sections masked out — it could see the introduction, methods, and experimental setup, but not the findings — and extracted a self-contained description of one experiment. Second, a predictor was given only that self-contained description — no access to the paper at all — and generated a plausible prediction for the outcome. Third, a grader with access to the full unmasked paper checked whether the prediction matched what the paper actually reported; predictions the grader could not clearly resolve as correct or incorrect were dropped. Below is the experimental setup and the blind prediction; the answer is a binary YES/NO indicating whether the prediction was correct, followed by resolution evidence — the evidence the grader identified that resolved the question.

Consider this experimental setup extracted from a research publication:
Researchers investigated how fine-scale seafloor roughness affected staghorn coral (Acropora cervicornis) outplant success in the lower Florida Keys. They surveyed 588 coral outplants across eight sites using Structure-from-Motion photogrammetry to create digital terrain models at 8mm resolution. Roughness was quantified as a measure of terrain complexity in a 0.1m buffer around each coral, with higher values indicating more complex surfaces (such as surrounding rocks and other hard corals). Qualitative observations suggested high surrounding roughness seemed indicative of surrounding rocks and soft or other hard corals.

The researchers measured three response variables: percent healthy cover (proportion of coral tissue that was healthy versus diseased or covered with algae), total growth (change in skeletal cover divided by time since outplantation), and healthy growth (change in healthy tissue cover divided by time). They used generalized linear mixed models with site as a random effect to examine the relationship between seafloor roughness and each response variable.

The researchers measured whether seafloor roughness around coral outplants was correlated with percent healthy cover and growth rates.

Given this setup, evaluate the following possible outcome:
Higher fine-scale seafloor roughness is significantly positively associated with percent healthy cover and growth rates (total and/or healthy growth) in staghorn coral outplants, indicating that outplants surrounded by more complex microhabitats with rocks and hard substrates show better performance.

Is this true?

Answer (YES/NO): NO